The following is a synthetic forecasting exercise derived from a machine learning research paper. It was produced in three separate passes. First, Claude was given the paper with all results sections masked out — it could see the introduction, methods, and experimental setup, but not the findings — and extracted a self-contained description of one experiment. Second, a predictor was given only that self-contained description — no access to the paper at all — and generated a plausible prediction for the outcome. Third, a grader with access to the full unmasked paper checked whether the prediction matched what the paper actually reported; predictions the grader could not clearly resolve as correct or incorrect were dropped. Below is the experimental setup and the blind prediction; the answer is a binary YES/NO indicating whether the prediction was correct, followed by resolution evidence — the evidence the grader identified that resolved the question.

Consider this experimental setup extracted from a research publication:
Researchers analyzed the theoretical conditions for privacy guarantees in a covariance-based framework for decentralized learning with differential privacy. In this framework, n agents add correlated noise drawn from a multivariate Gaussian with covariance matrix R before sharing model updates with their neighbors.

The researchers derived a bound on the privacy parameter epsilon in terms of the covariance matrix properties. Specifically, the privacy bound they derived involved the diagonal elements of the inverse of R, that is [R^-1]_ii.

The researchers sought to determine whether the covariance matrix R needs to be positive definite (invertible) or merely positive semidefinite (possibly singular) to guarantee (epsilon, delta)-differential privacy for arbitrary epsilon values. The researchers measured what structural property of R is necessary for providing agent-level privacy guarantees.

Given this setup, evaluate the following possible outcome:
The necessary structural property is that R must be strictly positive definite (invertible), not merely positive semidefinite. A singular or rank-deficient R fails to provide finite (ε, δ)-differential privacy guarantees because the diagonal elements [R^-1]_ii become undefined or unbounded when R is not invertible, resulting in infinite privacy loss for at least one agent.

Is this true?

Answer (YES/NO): YES